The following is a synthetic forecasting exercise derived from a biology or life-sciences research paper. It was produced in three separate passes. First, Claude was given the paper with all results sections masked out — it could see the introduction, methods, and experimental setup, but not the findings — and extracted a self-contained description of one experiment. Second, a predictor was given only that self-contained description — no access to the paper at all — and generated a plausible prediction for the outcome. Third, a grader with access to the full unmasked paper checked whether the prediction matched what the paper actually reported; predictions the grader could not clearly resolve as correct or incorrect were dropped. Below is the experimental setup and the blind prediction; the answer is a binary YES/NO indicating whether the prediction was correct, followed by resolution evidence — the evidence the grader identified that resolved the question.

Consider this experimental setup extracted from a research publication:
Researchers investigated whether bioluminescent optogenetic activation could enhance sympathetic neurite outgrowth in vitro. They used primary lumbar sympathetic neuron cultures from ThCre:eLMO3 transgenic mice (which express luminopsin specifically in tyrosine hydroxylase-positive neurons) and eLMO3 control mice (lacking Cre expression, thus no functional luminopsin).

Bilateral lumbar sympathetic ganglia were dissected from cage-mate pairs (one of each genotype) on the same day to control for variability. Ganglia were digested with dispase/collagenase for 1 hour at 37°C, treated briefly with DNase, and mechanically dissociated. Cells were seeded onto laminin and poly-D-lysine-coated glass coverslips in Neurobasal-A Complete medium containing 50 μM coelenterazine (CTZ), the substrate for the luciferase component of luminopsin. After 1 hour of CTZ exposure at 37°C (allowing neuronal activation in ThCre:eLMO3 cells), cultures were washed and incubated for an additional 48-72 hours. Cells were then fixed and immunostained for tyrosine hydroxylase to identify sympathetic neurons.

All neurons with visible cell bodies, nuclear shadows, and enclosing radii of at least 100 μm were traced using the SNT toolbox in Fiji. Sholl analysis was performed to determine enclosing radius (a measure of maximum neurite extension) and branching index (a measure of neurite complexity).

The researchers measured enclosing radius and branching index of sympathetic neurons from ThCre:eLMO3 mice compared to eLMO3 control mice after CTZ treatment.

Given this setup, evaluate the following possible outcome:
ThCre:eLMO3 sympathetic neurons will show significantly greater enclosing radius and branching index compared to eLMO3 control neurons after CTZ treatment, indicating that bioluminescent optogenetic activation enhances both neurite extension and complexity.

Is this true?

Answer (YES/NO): NO